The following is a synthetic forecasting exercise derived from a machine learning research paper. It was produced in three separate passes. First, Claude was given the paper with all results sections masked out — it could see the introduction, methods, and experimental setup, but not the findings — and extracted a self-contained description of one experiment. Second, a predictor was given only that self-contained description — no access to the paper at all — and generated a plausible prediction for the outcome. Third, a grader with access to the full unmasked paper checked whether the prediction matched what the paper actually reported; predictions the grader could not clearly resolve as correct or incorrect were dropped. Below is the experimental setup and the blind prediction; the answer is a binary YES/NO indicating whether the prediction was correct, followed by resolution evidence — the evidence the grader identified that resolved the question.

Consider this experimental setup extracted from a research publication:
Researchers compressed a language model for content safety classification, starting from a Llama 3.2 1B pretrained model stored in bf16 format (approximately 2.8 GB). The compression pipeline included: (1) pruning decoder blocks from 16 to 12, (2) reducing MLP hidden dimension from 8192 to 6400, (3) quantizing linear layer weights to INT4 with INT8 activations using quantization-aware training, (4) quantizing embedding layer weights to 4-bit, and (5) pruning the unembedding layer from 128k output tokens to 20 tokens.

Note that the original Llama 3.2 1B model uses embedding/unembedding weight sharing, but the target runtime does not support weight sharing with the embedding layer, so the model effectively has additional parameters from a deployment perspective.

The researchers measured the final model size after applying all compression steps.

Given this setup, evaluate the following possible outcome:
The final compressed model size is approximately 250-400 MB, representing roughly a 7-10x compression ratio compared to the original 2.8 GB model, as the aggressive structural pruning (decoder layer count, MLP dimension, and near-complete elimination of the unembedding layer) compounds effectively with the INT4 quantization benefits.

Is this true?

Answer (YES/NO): NO